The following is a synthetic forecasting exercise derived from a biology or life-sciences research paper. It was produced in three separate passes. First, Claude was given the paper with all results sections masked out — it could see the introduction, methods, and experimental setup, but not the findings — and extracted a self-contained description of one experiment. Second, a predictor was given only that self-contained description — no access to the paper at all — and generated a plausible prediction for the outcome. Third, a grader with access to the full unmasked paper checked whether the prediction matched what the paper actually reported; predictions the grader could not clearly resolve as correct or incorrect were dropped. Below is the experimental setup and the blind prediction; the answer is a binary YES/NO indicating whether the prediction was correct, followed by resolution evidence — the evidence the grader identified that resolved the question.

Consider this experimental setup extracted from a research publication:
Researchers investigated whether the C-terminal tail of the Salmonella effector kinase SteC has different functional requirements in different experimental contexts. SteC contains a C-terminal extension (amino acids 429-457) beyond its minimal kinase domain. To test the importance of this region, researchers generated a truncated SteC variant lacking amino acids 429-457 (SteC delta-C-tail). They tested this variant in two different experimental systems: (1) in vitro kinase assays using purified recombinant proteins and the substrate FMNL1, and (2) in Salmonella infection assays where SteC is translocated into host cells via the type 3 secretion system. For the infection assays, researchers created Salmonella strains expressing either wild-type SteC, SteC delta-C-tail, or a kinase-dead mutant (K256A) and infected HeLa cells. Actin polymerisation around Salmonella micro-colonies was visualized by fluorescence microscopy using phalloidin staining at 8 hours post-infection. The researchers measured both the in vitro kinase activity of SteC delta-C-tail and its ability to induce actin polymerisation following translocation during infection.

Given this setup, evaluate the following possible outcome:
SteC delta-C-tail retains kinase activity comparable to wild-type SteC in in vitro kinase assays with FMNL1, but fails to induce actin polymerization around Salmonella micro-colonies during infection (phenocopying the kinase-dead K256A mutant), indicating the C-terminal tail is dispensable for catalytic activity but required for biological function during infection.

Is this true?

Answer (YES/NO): YES